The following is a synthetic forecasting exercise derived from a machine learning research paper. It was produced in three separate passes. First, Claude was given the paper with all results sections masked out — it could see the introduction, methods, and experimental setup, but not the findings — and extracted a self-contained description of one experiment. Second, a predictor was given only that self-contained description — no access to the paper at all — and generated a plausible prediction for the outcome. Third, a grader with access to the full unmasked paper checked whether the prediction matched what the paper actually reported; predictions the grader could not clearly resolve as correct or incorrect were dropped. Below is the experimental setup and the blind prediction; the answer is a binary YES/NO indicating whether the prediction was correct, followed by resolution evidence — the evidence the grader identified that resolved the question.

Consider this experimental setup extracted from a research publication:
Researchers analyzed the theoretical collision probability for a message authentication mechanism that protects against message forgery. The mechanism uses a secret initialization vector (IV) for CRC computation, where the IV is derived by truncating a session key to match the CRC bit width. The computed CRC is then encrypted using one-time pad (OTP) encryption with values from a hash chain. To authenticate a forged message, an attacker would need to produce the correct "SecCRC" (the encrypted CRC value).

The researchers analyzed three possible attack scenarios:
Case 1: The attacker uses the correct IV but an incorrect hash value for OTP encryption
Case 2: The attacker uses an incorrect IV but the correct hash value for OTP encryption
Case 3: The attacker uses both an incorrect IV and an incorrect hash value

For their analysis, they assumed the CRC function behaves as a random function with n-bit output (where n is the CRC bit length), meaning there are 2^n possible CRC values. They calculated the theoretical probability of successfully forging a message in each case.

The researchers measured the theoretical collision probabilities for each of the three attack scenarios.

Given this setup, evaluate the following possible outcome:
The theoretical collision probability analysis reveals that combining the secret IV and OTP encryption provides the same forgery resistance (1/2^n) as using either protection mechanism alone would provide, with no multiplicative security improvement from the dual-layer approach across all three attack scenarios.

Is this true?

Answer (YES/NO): NO